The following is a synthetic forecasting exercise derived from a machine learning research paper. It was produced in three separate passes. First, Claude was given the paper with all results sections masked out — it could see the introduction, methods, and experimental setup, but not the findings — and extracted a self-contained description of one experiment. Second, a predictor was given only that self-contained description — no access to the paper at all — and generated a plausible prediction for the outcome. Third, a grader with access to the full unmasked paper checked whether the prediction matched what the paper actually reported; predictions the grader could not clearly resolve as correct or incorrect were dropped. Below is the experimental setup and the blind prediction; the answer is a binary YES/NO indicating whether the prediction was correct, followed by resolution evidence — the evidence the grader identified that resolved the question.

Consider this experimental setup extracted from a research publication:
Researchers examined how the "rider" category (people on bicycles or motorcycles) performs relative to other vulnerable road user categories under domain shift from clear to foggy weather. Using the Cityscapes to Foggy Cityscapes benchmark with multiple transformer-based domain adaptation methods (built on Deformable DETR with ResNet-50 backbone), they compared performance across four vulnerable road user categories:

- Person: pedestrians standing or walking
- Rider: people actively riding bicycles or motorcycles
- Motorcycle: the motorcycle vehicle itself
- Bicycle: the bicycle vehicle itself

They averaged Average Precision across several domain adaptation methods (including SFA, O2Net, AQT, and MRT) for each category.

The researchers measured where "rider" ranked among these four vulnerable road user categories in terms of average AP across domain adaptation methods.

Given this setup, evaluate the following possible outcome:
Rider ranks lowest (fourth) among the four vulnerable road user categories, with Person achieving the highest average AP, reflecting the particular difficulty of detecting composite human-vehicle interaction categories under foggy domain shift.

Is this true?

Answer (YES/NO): NO